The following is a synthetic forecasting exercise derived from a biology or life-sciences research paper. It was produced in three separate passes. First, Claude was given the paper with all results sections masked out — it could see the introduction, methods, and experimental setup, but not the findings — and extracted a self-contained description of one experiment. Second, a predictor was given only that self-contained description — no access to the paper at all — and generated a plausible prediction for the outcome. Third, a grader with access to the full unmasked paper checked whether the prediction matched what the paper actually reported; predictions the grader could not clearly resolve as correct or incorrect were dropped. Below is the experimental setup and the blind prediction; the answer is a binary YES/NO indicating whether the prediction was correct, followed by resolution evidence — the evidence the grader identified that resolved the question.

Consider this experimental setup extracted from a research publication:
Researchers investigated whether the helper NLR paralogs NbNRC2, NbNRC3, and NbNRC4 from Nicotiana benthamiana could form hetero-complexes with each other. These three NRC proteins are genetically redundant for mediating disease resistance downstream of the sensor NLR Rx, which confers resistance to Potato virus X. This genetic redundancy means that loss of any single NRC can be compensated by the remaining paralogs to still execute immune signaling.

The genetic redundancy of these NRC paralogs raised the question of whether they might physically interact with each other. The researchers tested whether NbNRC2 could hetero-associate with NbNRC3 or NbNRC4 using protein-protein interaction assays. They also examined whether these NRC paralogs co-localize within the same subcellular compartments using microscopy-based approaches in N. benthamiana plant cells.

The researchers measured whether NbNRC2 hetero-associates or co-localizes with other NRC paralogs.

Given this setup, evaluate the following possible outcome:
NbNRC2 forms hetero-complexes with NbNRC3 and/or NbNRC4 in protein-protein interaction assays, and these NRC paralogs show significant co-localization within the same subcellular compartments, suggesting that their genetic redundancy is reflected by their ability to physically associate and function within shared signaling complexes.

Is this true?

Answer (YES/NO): NO